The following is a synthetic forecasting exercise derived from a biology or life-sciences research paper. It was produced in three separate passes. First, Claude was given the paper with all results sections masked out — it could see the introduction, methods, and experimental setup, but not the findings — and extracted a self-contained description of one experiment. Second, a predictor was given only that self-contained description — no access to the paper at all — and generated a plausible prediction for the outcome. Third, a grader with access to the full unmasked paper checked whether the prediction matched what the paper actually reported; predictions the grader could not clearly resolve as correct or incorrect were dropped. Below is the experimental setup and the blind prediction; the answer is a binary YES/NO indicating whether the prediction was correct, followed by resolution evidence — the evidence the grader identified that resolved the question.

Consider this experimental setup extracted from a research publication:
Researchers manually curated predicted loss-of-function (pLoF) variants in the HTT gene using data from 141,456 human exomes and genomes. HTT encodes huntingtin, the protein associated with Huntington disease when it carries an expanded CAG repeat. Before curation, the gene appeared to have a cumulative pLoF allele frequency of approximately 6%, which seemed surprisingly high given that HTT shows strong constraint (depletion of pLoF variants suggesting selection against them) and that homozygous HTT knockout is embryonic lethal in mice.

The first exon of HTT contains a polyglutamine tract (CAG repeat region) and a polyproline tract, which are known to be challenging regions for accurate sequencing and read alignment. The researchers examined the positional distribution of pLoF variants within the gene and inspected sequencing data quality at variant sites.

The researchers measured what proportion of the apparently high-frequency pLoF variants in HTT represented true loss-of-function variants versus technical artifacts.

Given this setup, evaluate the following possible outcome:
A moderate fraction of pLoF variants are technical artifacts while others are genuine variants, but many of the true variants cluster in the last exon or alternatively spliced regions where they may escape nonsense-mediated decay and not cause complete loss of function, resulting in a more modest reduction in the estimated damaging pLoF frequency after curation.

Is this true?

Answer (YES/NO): NO